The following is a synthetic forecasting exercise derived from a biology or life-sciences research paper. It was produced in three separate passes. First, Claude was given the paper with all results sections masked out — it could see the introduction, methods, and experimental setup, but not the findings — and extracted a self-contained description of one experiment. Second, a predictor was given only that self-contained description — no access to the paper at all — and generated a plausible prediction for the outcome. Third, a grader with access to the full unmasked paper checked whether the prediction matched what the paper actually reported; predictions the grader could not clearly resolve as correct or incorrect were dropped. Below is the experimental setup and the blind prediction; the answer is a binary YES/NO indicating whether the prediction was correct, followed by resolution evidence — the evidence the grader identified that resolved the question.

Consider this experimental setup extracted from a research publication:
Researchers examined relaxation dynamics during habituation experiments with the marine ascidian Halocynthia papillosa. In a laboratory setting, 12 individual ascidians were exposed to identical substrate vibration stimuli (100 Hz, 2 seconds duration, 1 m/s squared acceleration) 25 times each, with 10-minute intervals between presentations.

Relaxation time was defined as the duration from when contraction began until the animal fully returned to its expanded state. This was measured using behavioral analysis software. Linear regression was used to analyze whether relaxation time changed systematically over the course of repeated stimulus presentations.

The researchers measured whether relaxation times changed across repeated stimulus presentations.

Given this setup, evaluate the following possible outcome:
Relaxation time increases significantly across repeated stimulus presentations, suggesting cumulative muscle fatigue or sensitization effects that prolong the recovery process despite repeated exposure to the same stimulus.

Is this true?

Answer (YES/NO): NO